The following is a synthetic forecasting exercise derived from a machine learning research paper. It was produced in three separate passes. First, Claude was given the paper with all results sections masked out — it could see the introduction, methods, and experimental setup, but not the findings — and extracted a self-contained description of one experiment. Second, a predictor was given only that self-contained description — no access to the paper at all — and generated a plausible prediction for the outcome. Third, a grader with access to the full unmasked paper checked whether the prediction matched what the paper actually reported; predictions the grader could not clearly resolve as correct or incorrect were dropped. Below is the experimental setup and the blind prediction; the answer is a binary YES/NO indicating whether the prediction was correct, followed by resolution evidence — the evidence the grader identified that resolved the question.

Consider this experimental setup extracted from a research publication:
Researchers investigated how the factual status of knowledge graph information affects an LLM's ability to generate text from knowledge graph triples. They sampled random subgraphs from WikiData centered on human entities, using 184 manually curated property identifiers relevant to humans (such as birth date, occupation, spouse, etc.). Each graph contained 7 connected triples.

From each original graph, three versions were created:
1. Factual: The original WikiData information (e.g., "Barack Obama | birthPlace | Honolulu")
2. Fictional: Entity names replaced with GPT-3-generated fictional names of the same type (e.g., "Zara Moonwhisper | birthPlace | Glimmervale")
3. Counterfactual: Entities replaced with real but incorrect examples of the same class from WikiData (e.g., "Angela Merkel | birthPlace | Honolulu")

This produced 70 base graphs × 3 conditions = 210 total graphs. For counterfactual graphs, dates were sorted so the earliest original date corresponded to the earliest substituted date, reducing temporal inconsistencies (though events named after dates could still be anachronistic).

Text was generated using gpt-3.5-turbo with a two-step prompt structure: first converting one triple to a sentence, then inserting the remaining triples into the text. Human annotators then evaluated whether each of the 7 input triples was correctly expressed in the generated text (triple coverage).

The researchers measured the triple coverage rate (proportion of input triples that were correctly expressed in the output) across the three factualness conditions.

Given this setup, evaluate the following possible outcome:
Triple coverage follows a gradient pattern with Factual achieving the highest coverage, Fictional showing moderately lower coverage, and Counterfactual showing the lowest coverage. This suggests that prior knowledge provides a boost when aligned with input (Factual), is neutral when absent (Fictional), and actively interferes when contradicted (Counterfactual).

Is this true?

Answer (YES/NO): NO